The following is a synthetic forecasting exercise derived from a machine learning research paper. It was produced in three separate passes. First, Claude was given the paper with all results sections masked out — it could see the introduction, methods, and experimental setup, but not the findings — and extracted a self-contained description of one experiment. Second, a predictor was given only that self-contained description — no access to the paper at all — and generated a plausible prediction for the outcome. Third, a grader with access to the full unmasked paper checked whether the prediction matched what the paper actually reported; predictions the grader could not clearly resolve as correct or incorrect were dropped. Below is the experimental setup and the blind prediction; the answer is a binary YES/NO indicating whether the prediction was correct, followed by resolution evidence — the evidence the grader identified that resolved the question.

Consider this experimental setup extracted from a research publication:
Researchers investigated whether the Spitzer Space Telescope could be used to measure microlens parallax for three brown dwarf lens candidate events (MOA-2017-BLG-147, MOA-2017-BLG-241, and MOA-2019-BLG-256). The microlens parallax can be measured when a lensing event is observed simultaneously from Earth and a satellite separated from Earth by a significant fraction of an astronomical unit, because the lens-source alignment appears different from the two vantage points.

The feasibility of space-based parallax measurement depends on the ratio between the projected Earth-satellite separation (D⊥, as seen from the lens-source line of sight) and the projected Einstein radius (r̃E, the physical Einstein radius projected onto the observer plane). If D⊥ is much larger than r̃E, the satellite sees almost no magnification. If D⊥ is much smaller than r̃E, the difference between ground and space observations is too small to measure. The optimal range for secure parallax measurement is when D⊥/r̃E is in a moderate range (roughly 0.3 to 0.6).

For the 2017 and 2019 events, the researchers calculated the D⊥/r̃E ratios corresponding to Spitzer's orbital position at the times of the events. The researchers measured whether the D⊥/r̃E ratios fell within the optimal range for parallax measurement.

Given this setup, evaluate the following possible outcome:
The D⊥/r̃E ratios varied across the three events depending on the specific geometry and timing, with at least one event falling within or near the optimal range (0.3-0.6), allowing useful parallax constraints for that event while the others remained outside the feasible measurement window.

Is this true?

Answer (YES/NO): NO